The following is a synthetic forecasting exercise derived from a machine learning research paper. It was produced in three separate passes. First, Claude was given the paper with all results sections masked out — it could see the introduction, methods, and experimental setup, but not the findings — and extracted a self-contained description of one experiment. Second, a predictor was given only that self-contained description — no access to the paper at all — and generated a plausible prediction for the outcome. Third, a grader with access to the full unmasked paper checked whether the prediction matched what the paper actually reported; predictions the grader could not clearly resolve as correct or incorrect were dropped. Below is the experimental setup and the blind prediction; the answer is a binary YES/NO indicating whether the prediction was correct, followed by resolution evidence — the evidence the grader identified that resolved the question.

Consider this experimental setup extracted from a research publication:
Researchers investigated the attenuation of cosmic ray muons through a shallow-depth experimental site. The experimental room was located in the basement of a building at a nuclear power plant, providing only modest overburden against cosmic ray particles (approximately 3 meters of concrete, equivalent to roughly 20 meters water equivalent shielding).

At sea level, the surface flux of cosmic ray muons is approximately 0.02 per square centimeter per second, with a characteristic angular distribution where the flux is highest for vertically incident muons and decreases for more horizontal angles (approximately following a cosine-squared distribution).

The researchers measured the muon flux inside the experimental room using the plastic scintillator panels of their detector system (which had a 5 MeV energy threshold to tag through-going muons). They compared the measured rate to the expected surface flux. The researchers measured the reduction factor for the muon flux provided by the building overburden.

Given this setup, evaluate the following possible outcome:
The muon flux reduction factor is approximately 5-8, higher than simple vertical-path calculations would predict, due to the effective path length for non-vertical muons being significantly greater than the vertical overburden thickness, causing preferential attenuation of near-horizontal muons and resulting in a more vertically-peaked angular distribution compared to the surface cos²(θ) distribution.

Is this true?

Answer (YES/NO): NO